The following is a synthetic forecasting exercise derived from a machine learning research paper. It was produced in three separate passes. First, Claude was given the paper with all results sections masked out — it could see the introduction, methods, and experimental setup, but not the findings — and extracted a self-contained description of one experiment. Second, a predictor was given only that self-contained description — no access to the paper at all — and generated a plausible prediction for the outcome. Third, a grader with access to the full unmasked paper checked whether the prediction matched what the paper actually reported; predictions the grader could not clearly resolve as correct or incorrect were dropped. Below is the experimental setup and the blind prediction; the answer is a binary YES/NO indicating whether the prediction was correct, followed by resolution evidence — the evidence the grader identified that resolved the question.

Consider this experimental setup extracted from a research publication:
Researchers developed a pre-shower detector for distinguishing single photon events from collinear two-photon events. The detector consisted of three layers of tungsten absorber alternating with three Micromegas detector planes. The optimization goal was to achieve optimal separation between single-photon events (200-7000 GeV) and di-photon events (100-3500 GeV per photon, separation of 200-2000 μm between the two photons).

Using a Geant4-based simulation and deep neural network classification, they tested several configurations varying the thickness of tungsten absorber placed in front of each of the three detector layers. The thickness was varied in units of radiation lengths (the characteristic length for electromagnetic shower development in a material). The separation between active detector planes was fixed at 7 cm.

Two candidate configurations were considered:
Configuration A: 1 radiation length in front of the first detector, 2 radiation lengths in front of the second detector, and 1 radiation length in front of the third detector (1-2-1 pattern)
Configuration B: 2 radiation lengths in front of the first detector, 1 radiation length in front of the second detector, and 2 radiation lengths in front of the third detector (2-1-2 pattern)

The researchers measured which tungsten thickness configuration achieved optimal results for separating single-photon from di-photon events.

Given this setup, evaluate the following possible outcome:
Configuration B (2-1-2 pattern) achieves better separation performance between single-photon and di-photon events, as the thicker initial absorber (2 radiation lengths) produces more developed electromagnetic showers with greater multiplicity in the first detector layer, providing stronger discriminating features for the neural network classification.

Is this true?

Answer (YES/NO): YES